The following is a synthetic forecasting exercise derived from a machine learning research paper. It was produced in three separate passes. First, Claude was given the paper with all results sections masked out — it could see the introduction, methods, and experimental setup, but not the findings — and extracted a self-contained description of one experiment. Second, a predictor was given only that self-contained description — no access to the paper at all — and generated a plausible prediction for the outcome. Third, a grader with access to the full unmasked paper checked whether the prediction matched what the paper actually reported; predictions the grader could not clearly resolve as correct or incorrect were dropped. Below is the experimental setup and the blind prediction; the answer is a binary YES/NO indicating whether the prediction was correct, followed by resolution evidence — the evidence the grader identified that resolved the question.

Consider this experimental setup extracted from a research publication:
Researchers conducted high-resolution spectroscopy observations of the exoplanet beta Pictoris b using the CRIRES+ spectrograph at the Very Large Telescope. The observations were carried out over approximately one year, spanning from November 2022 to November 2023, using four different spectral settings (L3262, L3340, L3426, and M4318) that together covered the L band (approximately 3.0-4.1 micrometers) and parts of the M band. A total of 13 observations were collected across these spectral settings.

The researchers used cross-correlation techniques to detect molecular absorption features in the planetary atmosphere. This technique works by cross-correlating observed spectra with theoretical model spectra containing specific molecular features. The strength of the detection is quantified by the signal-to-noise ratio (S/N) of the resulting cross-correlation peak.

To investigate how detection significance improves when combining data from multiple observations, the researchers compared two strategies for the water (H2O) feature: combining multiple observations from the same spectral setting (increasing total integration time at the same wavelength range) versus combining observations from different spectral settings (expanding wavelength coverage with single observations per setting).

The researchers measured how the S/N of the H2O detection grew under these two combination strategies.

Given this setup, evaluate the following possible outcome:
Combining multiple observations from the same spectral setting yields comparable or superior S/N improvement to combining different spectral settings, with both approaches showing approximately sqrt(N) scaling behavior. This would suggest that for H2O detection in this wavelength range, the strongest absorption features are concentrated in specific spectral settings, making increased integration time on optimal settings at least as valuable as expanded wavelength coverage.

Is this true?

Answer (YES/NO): NO